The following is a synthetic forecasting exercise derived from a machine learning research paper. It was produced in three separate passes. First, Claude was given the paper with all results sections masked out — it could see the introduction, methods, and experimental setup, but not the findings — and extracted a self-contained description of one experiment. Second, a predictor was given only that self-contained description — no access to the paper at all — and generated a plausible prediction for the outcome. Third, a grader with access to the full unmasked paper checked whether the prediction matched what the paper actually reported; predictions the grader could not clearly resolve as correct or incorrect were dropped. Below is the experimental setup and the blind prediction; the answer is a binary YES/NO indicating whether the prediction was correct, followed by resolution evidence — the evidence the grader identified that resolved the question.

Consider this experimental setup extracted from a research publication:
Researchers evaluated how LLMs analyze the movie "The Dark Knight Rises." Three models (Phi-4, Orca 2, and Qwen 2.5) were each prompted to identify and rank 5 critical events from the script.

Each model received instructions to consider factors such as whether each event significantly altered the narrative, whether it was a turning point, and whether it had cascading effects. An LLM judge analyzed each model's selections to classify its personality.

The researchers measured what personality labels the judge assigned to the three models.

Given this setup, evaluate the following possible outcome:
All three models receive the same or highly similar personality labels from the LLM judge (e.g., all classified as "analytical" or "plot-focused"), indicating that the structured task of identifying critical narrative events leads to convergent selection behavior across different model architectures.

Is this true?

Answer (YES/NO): NO